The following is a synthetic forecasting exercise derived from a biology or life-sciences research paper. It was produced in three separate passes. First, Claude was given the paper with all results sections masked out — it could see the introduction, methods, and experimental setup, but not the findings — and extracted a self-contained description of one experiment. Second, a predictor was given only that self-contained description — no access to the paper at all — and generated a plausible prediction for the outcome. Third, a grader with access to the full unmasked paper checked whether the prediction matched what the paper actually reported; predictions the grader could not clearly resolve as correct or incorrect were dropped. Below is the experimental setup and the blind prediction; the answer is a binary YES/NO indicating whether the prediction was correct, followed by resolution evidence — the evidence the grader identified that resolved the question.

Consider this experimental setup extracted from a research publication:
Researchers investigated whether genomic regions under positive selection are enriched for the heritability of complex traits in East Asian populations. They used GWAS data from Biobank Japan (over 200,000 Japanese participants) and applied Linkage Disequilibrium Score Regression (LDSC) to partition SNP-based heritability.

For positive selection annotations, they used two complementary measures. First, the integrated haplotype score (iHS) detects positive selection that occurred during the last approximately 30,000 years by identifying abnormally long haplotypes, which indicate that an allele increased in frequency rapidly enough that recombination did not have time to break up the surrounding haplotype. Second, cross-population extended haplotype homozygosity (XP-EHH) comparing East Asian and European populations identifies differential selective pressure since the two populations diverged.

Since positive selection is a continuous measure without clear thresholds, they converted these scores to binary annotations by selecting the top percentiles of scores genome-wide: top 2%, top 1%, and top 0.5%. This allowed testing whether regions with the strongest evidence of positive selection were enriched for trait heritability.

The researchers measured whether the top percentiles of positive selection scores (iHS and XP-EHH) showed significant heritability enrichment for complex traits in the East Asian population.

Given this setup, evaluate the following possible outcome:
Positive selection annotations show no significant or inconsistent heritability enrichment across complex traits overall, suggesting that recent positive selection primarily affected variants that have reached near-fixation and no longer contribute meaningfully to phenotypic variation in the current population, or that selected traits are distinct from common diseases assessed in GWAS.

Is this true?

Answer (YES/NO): YES